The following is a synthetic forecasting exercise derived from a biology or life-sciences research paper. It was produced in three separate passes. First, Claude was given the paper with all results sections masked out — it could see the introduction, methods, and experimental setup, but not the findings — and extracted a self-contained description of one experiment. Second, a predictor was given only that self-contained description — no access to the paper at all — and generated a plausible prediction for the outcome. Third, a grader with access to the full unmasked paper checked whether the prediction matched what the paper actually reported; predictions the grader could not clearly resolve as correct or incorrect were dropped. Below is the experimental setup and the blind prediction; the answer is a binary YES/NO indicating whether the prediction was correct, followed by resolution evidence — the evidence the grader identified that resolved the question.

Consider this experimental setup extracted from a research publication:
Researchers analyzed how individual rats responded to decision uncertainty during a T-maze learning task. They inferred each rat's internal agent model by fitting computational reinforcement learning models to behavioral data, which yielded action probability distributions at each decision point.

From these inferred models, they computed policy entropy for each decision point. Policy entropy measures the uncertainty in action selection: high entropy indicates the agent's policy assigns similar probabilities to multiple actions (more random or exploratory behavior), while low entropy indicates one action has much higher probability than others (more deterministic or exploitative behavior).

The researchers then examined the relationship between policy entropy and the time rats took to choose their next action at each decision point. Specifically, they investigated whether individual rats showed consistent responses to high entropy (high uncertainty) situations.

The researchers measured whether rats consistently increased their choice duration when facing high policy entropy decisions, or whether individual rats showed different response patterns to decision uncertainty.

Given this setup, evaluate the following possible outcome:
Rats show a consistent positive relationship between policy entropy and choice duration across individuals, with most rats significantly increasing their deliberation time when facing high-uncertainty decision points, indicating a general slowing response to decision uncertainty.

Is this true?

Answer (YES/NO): NO